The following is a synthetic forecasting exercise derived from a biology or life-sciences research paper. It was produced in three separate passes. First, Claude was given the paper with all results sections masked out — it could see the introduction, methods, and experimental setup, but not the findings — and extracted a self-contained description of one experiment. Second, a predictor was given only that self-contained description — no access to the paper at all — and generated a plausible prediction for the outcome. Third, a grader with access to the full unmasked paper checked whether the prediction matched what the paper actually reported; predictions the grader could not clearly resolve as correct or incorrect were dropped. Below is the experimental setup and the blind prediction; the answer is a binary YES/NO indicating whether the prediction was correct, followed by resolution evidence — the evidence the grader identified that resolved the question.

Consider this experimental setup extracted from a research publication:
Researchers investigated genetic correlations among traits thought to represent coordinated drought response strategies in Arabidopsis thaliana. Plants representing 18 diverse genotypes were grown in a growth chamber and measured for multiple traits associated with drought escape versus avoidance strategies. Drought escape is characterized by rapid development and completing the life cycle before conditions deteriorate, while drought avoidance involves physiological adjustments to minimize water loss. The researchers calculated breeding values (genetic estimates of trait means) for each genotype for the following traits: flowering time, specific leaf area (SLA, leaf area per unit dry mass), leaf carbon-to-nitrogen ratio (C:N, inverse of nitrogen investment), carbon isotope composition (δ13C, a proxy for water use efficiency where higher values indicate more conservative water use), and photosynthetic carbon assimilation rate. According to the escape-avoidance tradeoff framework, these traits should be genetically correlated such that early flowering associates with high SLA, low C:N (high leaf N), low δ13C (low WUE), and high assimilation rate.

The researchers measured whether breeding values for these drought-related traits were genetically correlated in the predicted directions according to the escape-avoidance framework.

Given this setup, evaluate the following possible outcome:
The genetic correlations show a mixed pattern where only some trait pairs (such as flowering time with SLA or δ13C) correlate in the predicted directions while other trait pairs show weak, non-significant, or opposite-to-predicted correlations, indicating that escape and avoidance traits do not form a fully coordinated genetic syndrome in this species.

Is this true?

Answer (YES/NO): NO